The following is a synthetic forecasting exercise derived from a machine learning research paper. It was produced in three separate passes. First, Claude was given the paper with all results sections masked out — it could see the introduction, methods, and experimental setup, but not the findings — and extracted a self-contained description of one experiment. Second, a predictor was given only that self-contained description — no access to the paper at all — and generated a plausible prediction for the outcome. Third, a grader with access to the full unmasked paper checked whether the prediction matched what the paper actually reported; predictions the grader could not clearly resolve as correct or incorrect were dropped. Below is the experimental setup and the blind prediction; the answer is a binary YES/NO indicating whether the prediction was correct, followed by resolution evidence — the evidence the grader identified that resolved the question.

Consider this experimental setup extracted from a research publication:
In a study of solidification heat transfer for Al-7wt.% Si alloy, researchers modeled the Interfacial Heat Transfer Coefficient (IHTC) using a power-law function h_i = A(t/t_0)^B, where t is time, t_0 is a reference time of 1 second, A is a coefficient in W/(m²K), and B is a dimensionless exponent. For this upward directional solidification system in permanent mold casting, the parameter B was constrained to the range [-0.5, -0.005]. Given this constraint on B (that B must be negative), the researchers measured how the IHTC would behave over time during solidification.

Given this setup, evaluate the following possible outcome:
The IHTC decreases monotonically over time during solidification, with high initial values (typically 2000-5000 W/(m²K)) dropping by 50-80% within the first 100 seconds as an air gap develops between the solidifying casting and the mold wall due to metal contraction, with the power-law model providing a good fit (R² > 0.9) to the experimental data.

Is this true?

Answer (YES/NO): NO